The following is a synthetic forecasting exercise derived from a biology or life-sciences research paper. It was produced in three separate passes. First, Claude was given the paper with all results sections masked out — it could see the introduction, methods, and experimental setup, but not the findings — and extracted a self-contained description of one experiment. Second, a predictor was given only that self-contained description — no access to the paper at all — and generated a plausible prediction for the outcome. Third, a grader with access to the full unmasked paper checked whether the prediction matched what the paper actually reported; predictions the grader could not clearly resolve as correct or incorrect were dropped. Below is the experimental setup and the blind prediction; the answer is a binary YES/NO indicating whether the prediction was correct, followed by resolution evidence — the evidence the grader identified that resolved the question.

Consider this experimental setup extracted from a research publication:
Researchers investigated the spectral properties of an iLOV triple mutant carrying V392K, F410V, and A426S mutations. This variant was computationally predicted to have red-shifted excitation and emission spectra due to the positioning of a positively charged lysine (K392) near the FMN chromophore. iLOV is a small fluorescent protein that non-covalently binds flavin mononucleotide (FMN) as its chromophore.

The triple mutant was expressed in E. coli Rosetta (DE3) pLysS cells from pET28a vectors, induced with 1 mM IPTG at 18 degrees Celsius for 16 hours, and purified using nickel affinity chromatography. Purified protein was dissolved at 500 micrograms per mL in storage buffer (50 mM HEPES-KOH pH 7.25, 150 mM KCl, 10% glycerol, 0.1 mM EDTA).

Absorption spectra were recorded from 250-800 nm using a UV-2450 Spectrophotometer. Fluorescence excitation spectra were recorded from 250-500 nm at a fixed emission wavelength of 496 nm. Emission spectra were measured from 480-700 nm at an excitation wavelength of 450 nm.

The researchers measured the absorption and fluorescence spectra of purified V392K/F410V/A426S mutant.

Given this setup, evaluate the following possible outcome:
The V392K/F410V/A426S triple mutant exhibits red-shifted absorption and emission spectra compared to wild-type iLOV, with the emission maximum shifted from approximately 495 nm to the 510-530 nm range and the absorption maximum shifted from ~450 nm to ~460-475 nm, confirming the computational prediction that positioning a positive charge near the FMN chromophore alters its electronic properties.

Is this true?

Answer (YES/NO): NO